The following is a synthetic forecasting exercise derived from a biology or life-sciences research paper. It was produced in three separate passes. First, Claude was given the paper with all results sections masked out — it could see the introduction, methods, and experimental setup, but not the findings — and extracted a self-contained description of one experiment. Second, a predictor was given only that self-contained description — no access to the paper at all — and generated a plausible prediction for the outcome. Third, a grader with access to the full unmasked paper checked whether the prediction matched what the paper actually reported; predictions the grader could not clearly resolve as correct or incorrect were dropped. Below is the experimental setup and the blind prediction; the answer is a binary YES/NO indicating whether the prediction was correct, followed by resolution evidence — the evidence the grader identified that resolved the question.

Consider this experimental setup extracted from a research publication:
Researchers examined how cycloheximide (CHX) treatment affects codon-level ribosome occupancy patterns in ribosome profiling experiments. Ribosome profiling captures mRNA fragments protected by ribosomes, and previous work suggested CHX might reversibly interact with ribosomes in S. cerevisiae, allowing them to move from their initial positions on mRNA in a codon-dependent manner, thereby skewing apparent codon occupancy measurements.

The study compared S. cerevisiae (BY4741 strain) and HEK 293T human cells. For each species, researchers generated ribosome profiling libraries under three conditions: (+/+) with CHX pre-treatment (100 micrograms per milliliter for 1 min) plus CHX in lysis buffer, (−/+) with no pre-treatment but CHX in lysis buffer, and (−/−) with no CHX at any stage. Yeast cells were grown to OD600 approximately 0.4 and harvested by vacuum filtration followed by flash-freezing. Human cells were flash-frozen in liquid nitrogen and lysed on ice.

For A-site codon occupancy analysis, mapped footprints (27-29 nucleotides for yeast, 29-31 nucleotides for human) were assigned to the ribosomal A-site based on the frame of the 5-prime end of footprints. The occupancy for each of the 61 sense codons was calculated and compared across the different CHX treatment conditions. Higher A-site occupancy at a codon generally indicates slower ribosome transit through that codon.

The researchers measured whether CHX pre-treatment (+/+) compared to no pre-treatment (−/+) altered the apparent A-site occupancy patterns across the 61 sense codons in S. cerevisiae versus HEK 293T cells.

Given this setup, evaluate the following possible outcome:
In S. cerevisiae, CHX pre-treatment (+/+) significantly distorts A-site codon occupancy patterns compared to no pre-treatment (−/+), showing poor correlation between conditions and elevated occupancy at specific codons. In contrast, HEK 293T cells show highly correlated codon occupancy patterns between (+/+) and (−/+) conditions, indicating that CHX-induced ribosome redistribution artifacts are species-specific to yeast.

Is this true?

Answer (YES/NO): YES